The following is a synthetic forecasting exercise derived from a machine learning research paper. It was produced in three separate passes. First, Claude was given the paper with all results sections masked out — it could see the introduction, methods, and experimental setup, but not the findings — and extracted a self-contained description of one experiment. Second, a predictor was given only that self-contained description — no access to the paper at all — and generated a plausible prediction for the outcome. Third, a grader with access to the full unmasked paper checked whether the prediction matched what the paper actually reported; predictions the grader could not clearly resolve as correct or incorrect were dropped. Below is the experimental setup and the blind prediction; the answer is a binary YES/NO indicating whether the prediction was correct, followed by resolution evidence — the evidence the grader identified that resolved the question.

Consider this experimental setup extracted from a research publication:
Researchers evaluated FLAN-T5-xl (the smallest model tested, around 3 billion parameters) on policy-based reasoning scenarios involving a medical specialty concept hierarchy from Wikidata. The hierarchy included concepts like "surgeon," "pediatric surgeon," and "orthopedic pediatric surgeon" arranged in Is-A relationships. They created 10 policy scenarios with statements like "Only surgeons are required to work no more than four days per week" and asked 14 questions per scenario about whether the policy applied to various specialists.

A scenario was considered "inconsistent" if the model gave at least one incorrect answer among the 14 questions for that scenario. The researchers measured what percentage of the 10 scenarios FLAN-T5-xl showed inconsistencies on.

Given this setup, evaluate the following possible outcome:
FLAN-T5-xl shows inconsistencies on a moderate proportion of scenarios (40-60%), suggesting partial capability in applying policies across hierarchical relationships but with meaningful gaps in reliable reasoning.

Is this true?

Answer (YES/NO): NO